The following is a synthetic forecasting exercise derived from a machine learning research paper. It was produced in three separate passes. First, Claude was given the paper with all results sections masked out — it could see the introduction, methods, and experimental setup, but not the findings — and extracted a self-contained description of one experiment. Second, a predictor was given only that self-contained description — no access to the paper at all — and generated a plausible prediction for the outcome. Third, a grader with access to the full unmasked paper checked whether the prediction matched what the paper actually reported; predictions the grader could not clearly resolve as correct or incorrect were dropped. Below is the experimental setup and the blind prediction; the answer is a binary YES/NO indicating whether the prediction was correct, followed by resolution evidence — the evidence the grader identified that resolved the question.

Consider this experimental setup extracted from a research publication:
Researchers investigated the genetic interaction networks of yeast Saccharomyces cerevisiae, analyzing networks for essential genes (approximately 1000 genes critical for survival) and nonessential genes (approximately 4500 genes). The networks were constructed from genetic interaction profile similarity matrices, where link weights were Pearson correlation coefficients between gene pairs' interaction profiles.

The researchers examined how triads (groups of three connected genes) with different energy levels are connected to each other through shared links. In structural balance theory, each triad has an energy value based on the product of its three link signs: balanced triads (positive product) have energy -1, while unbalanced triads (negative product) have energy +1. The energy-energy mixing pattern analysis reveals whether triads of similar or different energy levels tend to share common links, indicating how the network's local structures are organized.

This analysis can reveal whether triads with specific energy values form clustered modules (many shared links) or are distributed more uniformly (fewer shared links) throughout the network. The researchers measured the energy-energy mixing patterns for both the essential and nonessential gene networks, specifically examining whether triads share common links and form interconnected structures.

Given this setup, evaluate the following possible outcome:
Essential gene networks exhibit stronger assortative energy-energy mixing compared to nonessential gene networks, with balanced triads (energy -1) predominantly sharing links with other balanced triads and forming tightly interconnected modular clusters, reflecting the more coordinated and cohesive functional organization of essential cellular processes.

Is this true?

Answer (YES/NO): NO